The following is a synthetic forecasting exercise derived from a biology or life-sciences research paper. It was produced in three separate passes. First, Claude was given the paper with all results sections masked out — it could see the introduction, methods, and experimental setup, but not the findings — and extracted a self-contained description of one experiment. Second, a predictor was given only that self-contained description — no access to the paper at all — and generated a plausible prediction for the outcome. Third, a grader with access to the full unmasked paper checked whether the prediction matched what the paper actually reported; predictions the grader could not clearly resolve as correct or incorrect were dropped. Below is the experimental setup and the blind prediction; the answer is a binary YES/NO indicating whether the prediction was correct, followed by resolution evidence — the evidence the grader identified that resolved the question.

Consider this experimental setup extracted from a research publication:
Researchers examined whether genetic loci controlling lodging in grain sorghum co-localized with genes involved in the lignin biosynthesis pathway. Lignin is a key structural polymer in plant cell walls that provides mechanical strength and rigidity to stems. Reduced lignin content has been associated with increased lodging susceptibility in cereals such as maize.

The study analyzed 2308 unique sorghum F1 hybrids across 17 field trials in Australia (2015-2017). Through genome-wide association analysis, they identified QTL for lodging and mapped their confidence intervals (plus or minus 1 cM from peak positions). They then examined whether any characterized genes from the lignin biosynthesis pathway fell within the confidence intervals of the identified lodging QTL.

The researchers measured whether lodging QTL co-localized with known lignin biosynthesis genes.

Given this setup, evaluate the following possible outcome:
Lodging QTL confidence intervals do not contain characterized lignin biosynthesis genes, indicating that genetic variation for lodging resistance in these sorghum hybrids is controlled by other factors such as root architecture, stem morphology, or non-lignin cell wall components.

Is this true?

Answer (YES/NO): NO